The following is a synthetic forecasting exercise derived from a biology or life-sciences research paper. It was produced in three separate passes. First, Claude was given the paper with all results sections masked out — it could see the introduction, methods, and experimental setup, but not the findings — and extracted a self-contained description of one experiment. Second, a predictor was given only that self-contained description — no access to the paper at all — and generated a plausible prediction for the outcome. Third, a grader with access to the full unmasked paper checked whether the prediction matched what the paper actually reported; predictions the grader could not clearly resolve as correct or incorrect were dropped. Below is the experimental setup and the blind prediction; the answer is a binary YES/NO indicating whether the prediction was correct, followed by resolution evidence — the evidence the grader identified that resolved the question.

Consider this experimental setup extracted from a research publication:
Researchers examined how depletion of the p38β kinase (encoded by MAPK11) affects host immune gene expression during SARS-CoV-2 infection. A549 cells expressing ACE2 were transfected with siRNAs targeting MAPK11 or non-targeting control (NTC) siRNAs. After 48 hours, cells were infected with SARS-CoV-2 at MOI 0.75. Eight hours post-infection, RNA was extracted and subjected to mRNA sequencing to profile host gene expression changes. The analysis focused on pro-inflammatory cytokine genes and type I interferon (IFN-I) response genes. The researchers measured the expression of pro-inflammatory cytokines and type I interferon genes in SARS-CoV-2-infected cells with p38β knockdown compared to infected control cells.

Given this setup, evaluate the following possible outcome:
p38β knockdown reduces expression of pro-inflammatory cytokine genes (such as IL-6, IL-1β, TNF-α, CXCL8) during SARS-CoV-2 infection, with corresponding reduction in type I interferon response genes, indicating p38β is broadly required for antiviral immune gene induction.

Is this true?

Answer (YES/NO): NO